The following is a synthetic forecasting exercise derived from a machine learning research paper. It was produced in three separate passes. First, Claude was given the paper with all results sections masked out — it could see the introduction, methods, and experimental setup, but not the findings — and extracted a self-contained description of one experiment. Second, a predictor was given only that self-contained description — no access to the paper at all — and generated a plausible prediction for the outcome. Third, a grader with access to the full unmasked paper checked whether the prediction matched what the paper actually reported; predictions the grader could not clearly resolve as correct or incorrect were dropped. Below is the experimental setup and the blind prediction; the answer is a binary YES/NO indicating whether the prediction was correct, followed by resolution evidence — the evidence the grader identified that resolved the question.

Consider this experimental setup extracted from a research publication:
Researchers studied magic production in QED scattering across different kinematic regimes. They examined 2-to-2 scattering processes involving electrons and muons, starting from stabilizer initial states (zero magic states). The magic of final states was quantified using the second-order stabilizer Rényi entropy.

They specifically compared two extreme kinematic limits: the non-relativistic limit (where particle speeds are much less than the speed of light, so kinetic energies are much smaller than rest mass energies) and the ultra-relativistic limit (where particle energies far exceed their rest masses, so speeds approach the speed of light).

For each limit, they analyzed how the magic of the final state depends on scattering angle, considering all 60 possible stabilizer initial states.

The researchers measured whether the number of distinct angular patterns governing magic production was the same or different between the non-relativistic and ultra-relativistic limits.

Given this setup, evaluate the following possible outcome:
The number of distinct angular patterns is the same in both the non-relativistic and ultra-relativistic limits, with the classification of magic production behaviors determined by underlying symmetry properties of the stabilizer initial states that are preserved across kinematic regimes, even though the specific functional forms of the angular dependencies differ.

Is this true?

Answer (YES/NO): NO